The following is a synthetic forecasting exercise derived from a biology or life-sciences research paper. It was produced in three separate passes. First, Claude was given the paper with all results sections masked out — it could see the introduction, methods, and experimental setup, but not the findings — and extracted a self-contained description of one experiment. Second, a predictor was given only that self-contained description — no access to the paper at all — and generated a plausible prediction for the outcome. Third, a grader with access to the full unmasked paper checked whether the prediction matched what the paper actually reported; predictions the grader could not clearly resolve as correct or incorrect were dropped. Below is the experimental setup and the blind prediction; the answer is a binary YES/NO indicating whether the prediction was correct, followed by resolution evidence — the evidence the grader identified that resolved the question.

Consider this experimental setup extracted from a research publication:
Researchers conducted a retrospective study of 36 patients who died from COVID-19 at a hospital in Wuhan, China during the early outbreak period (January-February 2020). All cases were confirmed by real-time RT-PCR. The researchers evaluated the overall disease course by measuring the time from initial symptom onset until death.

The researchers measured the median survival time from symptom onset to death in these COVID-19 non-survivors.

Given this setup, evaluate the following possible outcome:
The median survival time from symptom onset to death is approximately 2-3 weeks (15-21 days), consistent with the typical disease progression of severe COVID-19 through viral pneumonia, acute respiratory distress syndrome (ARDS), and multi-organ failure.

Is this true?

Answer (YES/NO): YES